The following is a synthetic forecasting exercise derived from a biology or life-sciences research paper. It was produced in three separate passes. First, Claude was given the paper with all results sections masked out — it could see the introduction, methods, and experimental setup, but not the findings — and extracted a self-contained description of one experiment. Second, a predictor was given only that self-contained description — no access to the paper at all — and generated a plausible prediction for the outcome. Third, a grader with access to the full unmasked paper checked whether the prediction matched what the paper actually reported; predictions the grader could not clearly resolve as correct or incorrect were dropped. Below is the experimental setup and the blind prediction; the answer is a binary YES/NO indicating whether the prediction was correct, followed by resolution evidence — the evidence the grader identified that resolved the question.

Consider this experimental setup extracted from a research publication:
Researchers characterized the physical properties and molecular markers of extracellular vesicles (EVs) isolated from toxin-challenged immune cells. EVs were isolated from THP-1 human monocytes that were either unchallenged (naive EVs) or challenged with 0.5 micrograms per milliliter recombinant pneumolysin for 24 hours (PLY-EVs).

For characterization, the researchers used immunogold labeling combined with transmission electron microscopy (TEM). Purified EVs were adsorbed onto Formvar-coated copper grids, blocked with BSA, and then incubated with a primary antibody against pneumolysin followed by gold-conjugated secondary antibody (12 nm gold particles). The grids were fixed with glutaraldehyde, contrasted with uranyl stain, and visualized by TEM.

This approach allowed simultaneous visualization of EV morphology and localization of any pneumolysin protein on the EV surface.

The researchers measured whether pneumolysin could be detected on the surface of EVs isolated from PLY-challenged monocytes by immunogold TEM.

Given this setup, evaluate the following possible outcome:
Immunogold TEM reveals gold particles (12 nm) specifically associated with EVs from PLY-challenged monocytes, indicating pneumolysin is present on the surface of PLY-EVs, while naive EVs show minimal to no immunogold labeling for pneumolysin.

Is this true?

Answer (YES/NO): YES